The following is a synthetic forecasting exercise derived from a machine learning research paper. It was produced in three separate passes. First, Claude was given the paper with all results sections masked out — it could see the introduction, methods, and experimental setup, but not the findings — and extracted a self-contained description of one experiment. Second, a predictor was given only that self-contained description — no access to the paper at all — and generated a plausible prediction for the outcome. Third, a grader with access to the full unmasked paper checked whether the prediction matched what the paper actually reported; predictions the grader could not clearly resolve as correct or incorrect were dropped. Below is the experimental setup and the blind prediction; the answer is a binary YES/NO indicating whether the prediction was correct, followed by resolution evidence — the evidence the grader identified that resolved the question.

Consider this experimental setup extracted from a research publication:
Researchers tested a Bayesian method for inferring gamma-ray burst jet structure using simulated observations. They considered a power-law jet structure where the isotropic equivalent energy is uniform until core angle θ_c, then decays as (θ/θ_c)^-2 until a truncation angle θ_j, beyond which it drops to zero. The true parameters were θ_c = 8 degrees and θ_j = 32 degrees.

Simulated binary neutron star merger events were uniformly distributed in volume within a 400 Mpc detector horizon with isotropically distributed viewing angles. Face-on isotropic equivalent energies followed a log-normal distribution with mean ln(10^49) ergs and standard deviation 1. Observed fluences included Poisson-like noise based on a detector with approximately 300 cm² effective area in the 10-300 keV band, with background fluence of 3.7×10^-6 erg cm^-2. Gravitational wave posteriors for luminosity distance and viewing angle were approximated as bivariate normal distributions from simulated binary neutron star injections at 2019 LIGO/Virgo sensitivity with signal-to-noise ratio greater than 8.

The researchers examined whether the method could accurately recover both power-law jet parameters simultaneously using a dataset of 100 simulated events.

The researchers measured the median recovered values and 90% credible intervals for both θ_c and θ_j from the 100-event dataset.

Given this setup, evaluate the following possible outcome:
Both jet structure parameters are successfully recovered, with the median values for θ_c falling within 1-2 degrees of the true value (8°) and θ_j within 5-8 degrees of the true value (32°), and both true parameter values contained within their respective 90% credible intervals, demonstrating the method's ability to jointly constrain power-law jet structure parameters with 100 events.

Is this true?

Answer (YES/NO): YES